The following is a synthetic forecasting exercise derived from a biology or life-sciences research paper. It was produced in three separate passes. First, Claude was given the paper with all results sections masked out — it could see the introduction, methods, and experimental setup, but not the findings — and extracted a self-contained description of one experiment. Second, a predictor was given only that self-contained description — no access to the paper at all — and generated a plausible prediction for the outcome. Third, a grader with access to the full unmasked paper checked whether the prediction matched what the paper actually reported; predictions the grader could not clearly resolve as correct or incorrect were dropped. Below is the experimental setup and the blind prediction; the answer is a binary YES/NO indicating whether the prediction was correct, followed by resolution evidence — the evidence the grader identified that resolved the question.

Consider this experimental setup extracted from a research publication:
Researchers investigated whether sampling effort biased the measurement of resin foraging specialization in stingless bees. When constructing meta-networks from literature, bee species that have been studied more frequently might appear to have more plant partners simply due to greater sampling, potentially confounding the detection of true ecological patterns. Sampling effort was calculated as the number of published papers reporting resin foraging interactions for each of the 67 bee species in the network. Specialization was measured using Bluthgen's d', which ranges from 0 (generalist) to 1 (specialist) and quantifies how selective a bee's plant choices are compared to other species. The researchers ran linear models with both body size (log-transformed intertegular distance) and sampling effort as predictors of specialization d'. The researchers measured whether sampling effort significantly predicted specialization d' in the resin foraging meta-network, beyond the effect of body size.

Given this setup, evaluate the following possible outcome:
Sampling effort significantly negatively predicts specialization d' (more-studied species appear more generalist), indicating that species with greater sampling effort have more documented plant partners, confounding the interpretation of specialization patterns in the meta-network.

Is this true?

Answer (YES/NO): NO